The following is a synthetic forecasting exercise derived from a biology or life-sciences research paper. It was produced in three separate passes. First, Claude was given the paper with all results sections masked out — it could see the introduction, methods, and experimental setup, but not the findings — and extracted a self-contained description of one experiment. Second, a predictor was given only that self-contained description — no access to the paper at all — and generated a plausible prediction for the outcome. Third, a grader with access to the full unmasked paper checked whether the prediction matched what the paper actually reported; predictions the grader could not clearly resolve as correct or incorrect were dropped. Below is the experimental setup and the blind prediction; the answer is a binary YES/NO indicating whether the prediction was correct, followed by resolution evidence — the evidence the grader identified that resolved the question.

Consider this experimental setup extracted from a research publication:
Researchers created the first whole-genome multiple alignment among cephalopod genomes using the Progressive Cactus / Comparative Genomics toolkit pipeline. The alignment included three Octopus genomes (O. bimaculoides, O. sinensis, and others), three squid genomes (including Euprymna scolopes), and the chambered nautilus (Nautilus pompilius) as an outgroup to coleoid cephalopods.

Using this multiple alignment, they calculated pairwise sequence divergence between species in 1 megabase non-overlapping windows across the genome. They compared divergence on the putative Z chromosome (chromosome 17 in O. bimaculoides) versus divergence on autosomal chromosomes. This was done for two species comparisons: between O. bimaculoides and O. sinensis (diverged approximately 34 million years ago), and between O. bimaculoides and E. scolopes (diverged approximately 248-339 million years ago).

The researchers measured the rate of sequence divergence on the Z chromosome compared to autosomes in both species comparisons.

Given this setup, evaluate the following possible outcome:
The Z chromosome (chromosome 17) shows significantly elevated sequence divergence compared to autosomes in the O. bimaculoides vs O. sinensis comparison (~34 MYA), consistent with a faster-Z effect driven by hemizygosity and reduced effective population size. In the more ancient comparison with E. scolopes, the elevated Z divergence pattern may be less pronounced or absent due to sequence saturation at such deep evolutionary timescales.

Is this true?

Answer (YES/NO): NO